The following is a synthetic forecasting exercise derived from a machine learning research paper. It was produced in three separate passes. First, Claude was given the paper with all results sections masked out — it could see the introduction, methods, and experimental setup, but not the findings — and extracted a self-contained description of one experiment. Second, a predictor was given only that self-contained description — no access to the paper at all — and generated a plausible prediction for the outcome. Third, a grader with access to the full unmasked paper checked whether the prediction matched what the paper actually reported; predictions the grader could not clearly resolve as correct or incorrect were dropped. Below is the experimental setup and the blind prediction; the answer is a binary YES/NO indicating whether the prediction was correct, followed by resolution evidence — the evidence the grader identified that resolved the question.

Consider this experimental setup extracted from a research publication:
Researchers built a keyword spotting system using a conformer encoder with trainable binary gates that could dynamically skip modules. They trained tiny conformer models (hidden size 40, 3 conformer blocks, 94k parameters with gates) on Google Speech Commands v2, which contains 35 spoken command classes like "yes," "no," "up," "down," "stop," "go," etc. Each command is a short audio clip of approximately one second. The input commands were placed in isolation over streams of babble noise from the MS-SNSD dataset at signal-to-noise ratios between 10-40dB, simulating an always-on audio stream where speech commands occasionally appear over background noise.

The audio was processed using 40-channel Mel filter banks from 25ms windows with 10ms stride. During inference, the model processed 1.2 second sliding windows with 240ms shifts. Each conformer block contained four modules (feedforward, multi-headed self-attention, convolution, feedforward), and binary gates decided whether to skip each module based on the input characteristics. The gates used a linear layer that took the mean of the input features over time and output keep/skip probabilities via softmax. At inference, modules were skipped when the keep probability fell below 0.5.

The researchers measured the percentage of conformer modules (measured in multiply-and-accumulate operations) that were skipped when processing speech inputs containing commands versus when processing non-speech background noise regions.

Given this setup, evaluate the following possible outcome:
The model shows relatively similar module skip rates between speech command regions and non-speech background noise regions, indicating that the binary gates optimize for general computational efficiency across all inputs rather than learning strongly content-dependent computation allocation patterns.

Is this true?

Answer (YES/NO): NO